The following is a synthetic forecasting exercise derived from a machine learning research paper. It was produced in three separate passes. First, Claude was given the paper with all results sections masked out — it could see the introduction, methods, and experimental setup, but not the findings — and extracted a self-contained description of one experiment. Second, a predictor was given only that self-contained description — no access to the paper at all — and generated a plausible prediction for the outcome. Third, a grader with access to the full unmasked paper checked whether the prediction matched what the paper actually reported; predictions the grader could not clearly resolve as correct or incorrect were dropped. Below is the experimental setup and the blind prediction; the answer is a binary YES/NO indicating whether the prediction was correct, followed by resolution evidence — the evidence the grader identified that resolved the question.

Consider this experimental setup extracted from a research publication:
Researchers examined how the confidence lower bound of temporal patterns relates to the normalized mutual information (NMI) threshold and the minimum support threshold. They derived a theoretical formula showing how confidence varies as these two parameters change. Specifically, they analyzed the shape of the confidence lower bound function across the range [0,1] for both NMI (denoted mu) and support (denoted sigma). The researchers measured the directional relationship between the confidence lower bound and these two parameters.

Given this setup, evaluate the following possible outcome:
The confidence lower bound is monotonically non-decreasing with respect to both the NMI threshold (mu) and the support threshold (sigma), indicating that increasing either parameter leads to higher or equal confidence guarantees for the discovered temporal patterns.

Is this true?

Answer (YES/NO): YES